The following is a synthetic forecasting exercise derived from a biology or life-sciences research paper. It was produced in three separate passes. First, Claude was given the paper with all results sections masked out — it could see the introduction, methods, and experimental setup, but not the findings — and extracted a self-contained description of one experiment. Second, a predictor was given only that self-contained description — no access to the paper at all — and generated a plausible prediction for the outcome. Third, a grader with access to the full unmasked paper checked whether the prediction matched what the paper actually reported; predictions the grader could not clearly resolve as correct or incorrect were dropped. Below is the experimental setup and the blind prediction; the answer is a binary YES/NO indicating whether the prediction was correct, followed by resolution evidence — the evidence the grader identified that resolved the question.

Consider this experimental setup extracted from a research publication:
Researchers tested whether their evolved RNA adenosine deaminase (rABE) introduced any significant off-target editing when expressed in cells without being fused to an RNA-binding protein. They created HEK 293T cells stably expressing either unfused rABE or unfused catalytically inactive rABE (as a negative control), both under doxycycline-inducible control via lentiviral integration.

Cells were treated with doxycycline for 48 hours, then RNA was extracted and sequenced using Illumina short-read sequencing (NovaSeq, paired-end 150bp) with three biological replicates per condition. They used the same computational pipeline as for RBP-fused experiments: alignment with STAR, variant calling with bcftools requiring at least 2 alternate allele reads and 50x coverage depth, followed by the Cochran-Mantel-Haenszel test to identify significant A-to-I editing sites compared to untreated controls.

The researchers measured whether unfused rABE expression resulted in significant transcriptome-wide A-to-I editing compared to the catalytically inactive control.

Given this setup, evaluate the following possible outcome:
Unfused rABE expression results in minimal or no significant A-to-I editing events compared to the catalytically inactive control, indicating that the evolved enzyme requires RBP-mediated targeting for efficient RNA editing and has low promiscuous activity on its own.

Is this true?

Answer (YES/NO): YES